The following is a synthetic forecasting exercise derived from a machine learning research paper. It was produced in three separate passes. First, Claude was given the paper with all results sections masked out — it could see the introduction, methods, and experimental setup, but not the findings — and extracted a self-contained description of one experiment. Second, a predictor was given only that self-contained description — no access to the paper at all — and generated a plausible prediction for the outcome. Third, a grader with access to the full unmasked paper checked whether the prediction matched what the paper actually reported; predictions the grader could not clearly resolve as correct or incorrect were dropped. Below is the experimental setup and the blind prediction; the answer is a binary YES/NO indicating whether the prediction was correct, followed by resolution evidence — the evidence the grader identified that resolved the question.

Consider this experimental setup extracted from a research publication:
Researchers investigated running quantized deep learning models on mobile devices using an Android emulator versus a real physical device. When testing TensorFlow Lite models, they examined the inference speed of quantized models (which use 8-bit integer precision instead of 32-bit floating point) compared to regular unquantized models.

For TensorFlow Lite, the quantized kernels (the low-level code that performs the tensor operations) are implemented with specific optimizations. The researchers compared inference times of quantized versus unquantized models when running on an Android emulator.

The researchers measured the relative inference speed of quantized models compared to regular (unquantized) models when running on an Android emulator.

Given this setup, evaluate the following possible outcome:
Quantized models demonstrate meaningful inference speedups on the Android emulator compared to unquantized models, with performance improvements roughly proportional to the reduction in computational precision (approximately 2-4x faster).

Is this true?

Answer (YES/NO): NO